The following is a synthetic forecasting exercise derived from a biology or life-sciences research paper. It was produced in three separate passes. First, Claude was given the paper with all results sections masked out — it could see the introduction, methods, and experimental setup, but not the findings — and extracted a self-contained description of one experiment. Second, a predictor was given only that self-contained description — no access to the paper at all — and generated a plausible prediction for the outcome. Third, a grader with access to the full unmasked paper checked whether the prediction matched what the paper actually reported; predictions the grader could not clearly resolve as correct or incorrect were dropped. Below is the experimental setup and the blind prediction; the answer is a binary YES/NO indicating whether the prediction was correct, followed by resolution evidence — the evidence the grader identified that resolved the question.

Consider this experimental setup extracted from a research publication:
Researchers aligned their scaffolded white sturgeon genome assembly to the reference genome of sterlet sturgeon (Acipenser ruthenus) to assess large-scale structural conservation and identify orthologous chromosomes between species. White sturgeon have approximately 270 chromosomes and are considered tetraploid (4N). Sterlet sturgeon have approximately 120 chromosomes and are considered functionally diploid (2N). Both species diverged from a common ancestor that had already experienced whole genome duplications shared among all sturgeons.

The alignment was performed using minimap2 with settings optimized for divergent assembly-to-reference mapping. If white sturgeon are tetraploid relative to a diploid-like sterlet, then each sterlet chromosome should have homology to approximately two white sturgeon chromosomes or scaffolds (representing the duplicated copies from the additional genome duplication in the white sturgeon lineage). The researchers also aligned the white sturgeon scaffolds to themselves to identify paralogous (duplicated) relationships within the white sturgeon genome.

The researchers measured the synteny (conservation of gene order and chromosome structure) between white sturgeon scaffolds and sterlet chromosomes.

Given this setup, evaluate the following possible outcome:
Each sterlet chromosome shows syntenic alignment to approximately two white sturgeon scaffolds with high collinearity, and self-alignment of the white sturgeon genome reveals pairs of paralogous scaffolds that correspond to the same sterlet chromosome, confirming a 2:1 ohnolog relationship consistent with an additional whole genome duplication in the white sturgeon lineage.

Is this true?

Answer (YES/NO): NO